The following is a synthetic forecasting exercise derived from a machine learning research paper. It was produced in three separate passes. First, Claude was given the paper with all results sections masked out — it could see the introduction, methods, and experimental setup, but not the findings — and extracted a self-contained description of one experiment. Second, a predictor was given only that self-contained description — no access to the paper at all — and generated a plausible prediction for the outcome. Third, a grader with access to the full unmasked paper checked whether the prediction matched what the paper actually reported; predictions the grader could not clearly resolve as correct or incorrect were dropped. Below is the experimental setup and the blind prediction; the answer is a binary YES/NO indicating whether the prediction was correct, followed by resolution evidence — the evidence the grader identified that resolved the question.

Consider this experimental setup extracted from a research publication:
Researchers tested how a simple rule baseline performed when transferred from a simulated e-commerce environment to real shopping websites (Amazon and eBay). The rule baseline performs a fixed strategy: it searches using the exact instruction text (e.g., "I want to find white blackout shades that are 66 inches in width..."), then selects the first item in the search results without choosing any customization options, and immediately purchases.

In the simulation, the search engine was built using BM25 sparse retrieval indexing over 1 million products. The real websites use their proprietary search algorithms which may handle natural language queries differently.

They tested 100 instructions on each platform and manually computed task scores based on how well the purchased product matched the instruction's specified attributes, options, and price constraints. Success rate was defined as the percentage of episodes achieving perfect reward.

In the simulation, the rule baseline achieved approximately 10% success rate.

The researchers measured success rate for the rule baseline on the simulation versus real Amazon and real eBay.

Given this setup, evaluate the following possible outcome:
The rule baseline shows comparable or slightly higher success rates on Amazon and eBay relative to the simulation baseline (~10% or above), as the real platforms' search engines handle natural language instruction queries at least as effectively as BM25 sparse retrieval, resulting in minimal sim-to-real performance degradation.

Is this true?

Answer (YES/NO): NO